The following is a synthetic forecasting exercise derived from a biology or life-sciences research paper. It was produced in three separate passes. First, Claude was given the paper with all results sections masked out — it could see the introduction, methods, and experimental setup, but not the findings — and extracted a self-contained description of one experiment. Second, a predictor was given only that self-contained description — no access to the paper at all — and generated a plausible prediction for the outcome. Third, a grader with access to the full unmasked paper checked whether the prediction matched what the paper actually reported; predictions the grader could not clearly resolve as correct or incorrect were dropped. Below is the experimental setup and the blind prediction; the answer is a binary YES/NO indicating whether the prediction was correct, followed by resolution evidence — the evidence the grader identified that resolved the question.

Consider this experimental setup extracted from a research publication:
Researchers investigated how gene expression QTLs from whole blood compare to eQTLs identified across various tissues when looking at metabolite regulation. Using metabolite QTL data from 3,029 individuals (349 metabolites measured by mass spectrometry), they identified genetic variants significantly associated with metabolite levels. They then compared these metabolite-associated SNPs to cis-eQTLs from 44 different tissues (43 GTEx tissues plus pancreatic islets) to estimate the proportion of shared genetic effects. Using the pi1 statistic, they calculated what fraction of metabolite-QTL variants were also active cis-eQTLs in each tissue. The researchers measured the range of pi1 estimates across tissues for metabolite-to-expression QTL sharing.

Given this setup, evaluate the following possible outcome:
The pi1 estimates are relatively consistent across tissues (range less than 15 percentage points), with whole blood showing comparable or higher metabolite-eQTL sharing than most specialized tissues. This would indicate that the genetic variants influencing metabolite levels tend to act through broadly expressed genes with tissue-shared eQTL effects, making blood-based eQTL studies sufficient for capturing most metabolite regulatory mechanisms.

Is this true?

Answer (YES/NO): NO